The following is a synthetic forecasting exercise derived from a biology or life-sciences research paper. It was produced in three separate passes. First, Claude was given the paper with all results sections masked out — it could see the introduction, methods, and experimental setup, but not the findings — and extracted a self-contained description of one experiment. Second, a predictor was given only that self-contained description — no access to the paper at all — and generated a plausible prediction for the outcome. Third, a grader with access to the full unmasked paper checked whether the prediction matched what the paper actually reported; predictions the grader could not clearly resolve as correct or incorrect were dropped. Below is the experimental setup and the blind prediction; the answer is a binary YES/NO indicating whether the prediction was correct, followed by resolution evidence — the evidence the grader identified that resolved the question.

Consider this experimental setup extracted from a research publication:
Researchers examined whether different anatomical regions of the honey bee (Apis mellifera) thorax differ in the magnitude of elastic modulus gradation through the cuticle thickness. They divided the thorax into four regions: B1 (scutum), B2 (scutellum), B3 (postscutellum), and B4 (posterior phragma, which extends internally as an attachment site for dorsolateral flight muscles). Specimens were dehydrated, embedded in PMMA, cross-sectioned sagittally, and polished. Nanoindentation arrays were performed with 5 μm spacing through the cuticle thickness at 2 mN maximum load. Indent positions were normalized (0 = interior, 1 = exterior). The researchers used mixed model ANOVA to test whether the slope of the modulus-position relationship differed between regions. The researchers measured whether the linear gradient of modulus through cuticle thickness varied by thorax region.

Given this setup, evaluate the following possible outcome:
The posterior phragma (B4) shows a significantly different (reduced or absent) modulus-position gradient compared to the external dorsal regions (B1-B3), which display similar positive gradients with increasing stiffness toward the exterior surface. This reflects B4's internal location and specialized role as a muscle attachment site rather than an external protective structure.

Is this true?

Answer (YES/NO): NO